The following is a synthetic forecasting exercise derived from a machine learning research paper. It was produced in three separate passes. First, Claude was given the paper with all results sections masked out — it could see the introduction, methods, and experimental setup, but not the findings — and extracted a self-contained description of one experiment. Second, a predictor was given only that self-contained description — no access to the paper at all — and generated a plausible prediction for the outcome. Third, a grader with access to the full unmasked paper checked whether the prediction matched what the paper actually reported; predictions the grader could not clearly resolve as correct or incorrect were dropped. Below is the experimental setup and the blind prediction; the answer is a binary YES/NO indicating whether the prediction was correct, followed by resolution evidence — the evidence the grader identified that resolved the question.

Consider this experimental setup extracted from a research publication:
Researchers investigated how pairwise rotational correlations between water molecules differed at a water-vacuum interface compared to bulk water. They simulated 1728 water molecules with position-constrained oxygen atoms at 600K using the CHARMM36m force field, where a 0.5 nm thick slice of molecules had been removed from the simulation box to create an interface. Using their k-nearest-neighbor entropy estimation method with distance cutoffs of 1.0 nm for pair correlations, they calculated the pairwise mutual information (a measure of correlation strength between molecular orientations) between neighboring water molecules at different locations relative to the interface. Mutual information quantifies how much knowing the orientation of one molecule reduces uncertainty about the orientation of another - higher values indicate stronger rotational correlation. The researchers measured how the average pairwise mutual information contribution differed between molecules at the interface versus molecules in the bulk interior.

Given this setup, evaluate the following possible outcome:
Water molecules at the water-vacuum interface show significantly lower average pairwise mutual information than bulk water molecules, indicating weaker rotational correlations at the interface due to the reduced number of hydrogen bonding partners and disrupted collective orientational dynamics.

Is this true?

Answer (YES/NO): NO